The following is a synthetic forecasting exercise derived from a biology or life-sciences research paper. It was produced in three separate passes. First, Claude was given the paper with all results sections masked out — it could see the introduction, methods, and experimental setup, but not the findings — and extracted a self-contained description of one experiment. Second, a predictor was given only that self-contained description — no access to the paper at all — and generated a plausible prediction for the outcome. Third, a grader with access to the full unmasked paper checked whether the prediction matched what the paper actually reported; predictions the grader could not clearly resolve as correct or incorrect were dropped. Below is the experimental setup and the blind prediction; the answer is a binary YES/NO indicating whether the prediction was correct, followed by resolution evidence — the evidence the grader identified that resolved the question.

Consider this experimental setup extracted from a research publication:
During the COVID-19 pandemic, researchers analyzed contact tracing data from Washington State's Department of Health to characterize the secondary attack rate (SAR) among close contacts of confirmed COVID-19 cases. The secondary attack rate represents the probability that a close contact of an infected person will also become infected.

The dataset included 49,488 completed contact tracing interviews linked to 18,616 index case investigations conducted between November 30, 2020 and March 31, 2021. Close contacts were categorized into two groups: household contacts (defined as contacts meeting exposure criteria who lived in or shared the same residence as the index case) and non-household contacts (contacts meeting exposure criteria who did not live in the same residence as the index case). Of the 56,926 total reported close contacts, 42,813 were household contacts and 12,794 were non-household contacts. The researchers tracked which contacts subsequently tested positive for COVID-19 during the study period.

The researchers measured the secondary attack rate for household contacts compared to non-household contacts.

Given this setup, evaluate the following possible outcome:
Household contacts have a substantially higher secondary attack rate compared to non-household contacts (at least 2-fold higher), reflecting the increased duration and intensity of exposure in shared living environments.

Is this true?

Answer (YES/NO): YES